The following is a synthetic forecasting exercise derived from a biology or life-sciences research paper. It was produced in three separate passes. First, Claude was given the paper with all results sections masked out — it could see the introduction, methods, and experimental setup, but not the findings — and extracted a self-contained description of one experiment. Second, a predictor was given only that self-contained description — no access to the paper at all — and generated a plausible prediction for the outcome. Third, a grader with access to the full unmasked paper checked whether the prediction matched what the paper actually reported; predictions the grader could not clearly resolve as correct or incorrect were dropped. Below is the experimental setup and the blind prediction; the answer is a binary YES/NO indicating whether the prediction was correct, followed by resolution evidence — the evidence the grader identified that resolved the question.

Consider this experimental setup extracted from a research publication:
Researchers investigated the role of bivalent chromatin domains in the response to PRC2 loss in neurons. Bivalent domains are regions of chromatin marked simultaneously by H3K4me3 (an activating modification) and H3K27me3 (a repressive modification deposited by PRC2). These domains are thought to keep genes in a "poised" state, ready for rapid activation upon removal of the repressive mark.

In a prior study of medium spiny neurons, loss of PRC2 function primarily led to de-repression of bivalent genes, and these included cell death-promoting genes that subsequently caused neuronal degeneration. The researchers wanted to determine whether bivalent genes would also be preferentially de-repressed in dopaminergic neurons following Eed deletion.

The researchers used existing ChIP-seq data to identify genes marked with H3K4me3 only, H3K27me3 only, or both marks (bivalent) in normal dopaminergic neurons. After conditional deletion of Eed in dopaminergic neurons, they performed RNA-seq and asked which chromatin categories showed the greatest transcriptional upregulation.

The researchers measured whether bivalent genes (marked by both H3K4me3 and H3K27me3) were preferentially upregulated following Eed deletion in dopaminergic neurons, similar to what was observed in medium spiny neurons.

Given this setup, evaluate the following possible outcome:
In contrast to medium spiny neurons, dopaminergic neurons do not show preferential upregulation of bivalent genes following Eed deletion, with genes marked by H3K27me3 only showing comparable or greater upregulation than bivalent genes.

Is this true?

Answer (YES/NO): NO